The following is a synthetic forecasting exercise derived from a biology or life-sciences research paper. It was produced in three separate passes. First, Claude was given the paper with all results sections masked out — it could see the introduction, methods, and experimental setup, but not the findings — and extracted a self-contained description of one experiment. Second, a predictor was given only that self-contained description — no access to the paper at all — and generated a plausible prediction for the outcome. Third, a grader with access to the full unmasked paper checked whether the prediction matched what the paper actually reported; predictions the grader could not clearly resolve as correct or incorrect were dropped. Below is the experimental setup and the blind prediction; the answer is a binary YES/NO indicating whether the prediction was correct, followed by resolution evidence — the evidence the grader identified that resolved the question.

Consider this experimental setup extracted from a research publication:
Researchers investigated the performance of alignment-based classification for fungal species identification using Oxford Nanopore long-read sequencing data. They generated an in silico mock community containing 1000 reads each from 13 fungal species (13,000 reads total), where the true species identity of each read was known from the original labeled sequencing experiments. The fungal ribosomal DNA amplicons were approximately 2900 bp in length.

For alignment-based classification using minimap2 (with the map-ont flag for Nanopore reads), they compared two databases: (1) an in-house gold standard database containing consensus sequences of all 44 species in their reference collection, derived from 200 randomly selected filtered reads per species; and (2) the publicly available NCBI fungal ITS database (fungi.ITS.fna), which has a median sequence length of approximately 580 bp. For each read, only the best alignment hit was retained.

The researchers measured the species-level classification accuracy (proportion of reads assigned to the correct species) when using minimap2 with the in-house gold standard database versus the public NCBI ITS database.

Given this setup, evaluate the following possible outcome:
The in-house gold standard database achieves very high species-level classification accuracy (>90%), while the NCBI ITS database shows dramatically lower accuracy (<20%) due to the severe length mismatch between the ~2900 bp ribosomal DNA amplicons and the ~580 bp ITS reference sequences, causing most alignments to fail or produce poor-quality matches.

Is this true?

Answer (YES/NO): NO